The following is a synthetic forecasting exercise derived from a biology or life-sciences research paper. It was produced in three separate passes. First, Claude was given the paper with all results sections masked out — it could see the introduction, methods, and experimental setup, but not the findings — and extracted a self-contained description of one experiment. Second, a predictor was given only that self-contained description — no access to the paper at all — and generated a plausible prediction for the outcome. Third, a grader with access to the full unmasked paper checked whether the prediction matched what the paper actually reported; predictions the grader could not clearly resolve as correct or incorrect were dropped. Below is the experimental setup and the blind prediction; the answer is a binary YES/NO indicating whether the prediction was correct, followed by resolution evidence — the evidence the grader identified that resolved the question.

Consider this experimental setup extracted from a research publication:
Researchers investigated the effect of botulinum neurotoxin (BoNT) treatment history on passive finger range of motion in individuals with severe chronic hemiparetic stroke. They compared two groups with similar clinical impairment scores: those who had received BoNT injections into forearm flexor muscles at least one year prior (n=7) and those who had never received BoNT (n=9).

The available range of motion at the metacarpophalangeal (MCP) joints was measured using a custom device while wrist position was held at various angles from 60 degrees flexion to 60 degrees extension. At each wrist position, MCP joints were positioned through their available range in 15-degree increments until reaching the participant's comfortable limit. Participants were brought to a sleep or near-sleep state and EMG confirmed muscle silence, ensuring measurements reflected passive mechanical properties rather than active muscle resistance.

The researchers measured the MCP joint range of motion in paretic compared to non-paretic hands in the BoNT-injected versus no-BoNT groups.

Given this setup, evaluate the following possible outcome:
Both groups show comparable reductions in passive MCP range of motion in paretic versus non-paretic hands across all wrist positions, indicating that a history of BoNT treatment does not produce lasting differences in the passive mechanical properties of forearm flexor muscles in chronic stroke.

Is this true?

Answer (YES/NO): NO